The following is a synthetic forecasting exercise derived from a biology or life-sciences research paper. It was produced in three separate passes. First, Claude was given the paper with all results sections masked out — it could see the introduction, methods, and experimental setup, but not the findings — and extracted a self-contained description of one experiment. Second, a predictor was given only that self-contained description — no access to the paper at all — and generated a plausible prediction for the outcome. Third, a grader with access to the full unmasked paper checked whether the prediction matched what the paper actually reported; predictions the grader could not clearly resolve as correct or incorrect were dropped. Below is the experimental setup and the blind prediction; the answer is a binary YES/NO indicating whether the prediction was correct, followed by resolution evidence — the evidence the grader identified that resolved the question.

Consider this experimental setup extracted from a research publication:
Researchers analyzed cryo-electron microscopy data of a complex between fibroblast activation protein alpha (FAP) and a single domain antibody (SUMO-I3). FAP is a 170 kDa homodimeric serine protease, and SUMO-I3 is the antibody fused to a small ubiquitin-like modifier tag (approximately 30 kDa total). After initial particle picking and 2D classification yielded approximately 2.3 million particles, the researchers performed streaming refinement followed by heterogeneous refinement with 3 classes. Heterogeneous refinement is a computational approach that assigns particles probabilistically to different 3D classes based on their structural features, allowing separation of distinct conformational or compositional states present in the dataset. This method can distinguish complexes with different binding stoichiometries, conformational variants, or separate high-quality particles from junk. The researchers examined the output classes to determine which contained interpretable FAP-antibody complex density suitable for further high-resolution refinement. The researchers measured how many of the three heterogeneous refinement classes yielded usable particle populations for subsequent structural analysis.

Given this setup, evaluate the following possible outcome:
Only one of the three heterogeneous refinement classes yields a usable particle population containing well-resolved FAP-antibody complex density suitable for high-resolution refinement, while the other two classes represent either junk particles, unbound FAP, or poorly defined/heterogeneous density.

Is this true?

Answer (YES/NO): NO